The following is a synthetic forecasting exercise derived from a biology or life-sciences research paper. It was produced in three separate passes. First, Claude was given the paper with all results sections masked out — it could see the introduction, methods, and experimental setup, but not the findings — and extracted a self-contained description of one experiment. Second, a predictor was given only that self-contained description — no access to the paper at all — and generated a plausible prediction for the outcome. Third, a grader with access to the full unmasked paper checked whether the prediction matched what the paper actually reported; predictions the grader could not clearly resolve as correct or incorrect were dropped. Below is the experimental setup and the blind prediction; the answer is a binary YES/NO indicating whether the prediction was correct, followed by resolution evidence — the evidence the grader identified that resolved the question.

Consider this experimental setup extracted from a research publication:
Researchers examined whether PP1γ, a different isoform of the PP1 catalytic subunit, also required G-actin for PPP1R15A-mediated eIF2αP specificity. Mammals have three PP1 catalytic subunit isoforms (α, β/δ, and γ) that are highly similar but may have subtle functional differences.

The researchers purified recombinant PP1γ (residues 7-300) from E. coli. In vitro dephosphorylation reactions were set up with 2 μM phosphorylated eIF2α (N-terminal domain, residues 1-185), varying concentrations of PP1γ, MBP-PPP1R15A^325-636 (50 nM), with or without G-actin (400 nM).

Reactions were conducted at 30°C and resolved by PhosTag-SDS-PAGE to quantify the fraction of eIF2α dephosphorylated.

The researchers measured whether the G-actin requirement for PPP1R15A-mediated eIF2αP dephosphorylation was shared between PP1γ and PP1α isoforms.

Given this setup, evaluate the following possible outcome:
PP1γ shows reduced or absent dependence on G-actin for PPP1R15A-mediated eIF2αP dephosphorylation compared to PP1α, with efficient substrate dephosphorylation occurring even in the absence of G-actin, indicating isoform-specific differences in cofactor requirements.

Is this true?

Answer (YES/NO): NO